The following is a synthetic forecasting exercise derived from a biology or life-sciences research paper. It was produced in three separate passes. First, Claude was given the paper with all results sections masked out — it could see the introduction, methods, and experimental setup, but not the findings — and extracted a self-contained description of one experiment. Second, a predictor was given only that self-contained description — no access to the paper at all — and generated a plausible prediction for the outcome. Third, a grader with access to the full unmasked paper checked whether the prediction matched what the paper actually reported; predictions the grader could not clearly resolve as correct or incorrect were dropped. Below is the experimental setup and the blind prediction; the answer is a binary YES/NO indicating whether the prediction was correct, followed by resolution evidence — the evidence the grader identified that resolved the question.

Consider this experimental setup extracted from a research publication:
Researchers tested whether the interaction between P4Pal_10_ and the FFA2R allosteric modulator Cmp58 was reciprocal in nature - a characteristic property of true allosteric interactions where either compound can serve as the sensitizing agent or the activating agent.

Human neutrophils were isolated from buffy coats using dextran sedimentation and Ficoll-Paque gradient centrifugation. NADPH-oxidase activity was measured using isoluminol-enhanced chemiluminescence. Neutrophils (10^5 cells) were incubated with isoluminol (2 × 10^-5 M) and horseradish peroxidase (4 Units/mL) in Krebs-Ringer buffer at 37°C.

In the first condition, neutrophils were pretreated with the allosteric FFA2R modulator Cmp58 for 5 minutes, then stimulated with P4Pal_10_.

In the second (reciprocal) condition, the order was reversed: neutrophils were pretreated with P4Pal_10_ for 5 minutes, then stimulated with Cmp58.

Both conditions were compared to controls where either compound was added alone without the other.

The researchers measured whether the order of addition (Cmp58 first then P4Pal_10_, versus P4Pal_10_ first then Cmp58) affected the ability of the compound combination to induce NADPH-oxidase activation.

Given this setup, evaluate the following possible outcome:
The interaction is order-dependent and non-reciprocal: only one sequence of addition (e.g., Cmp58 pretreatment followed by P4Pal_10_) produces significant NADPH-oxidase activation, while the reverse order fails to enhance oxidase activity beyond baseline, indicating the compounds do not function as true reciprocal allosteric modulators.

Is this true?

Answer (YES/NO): NO